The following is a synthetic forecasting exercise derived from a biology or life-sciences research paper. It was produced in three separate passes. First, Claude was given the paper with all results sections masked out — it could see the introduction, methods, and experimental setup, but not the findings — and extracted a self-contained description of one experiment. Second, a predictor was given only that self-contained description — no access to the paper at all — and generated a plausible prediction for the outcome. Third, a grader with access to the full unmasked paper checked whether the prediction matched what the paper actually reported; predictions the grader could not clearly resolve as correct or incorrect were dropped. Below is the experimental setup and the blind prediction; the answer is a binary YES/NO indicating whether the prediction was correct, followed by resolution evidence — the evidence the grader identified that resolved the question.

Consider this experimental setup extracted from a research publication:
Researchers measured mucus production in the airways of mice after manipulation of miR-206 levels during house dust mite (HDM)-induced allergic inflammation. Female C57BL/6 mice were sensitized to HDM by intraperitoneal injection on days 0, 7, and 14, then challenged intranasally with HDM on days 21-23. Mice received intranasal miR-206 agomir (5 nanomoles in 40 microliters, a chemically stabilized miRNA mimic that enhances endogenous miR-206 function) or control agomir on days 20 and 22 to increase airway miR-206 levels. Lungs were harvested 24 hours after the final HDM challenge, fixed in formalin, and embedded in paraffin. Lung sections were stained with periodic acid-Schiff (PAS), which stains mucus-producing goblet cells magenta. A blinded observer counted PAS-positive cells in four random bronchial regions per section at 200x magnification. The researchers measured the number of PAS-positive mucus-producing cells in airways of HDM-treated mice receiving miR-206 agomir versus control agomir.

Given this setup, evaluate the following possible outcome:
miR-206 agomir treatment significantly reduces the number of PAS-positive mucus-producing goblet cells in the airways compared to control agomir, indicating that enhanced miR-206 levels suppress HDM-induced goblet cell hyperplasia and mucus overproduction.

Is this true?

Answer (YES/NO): NO